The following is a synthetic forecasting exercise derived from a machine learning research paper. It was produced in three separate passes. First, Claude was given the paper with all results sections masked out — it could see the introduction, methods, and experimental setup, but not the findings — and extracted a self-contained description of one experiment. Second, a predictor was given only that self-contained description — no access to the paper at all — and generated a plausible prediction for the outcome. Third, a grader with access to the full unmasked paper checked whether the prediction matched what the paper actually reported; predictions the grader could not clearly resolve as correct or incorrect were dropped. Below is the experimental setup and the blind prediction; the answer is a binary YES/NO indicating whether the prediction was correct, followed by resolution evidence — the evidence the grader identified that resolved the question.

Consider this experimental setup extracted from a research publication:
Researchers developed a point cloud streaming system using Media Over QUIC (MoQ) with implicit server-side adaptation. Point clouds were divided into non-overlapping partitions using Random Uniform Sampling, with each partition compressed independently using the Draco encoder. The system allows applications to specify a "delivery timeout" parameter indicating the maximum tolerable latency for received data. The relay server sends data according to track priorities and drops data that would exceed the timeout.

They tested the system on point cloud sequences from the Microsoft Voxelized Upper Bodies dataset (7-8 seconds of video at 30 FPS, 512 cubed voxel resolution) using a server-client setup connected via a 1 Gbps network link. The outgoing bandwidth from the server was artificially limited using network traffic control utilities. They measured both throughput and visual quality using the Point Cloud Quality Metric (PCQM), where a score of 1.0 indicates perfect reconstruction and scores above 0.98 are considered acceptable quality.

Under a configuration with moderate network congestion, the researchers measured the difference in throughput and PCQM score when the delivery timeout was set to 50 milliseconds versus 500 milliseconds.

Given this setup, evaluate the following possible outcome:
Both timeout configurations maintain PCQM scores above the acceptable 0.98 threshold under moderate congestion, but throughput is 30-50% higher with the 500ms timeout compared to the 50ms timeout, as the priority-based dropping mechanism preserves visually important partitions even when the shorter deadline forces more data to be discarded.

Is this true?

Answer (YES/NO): NO